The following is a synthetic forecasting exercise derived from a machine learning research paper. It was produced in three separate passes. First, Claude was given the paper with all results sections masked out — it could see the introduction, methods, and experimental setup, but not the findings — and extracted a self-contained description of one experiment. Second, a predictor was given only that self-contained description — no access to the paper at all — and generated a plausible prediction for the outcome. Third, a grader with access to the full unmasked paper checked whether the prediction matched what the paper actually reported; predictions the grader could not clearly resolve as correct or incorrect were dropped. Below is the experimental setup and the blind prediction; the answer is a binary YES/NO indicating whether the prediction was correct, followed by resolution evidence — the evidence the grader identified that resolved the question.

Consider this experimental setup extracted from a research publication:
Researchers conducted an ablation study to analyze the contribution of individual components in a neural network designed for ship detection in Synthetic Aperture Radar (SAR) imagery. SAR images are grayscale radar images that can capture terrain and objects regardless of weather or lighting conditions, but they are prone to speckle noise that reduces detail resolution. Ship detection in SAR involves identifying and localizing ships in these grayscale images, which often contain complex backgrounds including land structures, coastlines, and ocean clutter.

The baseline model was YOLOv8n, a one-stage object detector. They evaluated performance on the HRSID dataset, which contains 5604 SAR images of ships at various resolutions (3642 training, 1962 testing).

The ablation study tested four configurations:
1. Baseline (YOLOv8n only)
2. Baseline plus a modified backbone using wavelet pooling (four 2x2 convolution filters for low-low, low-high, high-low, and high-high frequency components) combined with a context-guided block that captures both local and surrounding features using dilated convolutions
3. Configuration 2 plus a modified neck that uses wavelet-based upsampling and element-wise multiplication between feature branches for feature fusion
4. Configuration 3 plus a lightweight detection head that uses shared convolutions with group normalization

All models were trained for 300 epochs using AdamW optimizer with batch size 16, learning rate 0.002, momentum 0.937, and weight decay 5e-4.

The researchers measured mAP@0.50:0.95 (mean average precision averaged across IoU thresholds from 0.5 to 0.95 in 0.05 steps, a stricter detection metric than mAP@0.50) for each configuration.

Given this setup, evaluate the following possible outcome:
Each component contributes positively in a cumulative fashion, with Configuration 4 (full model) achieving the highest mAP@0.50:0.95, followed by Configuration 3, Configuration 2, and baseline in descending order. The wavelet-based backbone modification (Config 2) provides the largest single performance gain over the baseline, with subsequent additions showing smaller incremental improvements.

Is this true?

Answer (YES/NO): NO